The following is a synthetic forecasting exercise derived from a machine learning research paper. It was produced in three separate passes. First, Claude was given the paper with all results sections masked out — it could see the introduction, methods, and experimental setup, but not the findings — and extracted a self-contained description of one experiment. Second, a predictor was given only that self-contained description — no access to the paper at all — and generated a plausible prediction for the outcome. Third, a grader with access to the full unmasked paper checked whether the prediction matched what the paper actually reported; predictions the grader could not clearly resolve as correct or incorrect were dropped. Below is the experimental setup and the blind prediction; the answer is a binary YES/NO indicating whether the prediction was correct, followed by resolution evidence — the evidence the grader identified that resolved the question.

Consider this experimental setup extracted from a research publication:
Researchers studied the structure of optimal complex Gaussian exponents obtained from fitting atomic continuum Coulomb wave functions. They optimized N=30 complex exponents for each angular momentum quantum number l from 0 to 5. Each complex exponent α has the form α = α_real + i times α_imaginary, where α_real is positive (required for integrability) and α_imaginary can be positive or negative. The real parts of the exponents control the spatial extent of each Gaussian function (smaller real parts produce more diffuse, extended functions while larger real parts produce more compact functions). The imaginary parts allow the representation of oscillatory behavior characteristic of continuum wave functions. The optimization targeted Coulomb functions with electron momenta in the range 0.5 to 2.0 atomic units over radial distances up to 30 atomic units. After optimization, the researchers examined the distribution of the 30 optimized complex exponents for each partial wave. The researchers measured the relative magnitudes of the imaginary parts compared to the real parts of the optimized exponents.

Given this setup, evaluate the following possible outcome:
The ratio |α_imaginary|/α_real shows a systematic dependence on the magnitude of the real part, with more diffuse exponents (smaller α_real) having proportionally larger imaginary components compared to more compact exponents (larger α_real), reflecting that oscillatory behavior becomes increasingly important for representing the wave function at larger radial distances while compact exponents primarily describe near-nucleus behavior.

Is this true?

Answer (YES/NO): YES